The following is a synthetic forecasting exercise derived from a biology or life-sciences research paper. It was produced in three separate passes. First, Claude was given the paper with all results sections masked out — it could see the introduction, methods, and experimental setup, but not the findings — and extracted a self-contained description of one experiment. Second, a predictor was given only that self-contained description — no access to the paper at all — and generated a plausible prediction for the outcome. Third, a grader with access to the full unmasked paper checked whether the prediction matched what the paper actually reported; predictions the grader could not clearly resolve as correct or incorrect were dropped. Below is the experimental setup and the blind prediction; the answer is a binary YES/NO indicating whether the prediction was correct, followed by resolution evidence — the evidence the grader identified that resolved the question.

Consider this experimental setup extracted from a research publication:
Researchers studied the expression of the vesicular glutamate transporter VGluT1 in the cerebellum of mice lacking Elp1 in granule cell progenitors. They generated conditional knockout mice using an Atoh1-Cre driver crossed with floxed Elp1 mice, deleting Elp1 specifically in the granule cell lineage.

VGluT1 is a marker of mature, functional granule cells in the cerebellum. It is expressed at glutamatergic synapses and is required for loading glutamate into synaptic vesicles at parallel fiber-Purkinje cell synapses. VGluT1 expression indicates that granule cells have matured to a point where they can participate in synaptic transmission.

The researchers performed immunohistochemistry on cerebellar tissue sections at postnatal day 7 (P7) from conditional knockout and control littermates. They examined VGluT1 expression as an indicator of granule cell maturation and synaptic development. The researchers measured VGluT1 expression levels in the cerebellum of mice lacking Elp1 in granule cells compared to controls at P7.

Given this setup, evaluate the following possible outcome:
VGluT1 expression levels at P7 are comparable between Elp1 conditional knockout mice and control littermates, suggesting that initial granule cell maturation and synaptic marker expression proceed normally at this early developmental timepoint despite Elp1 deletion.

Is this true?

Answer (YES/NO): NO